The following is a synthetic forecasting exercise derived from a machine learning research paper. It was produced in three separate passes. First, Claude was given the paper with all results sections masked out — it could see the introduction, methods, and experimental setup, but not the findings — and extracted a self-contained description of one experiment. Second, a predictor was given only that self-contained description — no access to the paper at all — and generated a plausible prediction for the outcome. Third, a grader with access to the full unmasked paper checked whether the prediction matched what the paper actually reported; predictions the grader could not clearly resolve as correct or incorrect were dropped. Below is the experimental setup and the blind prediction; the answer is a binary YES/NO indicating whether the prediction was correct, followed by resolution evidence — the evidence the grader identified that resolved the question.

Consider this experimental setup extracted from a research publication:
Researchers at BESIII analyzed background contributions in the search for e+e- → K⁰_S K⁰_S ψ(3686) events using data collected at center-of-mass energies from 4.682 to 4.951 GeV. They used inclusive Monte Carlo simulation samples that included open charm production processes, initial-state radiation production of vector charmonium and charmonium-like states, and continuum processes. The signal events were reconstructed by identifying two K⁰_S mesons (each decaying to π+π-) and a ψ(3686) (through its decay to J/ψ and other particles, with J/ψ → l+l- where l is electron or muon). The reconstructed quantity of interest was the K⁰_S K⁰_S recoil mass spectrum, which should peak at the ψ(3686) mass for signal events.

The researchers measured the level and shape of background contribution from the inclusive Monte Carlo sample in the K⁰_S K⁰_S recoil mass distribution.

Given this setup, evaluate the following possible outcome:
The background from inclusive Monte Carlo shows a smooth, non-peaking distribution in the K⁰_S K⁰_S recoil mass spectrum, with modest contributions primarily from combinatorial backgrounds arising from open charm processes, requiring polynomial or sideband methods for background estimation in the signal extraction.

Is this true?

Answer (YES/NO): NO